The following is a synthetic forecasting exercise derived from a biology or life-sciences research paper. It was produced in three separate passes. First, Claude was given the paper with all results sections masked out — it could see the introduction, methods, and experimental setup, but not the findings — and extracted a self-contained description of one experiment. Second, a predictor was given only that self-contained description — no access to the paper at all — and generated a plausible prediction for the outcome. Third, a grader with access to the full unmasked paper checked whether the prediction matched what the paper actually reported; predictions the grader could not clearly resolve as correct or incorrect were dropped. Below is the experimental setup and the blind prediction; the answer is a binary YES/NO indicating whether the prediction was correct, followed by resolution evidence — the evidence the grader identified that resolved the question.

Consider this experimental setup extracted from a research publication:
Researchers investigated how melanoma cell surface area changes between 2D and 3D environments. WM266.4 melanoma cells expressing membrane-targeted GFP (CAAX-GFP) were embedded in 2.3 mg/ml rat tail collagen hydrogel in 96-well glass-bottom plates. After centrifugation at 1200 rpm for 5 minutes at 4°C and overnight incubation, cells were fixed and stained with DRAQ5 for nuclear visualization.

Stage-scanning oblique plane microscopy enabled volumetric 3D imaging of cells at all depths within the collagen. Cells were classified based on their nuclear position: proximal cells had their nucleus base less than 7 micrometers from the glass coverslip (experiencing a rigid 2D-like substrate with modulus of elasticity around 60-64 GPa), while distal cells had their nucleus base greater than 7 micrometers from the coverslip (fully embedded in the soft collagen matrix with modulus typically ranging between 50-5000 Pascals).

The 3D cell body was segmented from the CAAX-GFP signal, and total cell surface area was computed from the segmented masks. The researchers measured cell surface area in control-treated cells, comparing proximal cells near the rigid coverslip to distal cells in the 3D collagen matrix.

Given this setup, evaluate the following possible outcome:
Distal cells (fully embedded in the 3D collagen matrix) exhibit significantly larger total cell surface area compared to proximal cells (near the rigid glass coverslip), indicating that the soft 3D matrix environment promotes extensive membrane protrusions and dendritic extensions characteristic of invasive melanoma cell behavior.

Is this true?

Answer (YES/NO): NO